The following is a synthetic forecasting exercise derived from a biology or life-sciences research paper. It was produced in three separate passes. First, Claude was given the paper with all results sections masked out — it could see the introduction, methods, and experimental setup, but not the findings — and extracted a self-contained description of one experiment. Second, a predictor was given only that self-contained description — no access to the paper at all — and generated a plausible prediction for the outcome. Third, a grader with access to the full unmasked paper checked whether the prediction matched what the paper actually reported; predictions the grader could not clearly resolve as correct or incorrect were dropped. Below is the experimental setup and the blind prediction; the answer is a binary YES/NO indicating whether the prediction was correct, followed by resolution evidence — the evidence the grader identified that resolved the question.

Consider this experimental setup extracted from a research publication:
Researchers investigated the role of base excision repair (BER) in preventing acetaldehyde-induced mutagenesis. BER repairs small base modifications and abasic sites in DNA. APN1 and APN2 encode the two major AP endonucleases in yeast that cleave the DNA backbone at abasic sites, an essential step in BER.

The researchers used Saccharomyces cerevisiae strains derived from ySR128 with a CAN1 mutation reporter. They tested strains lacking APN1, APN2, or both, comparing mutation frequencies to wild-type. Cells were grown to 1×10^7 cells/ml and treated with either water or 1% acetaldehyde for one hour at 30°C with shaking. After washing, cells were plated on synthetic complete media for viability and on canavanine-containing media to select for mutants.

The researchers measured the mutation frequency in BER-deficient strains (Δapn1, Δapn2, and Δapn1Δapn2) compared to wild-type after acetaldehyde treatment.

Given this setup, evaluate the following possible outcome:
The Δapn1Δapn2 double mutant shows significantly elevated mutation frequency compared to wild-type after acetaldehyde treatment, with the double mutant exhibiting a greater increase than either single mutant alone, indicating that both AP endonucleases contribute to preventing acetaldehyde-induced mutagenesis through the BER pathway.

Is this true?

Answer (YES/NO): YES